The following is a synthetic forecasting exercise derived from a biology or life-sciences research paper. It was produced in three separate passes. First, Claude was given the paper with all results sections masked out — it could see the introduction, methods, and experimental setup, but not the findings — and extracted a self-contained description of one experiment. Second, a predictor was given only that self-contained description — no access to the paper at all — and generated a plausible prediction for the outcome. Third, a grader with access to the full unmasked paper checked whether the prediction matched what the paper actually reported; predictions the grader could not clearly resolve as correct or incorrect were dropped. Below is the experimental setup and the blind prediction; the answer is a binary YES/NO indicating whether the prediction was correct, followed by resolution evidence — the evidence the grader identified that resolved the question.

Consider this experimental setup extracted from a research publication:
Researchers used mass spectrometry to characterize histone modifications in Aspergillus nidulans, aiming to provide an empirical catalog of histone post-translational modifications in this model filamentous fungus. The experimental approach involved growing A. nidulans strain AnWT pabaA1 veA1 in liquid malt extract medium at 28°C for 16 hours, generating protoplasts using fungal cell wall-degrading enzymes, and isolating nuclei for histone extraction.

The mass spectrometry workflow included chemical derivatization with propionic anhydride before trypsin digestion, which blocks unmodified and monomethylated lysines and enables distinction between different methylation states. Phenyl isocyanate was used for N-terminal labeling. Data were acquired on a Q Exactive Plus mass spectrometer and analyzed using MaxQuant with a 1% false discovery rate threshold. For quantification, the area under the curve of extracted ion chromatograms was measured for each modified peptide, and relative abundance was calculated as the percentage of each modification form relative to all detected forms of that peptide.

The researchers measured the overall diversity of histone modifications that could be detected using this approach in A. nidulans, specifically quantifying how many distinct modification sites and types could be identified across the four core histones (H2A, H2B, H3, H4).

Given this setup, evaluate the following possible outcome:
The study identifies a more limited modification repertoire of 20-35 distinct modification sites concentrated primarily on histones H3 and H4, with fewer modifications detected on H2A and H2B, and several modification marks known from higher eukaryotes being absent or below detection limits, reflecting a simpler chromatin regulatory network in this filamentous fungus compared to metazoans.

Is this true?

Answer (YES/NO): NO